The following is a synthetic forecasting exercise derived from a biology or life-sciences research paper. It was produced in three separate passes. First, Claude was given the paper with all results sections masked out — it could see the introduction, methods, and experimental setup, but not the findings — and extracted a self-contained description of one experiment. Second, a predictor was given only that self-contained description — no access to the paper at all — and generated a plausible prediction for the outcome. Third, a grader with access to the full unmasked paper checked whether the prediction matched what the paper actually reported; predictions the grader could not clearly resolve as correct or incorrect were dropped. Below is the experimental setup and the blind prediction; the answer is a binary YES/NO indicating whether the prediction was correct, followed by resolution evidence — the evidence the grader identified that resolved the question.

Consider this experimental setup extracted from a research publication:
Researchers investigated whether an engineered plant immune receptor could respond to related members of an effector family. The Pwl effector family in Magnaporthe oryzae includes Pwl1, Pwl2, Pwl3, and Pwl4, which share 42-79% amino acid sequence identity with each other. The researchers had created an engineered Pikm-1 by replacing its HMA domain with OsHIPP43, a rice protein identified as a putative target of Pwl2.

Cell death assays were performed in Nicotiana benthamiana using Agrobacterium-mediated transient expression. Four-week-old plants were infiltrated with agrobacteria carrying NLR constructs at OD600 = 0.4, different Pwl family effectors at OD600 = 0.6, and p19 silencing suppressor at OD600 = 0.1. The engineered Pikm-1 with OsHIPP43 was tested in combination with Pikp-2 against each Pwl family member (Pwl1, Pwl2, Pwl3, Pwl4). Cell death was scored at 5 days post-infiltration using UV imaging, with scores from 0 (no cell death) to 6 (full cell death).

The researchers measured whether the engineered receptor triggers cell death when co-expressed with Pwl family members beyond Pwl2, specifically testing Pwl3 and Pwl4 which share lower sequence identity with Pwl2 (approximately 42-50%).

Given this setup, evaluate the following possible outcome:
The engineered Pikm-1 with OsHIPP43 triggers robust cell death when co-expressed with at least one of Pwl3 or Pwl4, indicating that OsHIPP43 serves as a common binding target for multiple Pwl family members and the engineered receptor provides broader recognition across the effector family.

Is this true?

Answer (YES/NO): YES